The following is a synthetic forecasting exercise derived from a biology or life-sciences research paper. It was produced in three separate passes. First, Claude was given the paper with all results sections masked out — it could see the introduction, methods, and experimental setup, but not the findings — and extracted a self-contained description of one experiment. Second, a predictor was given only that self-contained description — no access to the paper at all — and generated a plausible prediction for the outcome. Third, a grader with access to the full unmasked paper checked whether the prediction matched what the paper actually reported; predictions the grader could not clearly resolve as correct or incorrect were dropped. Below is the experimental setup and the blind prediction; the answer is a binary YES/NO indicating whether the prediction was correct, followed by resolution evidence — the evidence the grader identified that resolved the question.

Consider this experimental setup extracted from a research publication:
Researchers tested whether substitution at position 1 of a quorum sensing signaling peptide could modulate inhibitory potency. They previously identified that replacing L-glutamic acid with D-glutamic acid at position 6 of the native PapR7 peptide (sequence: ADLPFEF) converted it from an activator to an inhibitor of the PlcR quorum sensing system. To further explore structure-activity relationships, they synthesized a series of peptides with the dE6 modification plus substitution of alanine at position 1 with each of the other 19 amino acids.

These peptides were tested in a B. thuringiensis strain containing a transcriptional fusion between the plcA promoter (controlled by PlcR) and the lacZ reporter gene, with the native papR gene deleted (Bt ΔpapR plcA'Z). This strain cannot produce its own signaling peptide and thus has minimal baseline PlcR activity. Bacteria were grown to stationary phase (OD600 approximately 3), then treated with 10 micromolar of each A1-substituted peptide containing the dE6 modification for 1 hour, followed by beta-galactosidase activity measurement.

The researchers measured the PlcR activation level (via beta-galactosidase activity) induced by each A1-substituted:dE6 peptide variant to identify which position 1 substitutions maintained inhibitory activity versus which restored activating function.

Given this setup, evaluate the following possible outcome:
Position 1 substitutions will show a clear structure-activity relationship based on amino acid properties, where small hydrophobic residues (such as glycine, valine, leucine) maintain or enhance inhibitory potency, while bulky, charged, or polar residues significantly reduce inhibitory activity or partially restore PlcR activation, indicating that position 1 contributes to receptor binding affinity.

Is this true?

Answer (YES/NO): NO